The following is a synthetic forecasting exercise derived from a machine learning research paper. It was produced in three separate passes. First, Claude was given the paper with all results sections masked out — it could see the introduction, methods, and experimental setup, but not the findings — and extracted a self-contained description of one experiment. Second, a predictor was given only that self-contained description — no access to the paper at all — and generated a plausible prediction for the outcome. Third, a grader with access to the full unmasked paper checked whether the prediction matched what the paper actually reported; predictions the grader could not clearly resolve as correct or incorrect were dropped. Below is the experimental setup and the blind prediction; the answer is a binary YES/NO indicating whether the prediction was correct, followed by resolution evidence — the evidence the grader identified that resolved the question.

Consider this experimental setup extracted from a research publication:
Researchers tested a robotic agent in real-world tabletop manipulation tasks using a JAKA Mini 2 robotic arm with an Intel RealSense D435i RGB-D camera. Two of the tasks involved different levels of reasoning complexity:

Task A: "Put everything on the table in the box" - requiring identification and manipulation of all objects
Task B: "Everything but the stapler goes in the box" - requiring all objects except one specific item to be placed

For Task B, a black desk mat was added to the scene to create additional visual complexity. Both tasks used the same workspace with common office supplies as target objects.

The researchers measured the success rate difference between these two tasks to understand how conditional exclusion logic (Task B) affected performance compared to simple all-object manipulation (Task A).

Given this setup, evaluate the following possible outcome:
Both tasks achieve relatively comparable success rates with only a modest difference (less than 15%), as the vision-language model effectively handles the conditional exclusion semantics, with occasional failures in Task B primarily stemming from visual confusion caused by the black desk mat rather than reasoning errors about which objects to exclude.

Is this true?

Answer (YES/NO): NO